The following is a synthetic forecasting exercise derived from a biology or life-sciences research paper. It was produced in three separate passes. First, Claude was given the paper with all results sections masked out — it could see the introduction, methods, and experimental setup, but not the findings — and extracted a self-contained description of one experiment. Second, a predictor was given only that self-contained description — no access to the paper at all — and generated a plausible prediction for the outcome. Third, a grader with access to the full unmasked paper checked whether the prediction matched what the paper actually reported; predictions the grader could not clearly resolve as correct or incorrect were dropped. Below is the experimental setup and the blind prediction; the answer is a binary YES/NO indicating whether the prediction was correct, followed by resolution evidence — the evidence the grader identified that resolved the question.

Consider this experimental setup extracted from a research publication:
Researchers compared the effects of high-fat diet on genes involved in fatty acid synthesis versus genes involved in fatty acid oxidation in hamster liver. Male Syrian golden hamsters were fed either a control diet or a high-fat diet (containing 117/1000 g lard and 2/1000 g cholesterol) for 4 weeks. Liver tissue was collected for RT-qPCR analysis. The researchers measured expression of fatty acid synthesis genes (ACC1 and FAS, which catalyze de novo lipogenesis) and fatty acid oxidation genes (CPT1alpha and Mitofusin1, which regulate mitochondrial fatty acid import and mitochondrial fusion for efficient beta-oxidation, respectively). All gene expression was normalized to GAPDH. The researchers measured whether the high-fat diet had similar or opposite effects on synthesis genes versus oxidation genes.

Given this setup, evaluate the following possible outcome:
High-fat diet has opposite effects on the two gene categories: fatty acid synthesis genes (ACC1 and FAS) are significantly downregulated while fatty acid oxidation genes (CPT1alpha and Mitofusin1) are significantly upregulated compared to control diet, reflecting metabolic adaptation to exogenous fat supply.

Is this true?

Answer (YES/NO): NO